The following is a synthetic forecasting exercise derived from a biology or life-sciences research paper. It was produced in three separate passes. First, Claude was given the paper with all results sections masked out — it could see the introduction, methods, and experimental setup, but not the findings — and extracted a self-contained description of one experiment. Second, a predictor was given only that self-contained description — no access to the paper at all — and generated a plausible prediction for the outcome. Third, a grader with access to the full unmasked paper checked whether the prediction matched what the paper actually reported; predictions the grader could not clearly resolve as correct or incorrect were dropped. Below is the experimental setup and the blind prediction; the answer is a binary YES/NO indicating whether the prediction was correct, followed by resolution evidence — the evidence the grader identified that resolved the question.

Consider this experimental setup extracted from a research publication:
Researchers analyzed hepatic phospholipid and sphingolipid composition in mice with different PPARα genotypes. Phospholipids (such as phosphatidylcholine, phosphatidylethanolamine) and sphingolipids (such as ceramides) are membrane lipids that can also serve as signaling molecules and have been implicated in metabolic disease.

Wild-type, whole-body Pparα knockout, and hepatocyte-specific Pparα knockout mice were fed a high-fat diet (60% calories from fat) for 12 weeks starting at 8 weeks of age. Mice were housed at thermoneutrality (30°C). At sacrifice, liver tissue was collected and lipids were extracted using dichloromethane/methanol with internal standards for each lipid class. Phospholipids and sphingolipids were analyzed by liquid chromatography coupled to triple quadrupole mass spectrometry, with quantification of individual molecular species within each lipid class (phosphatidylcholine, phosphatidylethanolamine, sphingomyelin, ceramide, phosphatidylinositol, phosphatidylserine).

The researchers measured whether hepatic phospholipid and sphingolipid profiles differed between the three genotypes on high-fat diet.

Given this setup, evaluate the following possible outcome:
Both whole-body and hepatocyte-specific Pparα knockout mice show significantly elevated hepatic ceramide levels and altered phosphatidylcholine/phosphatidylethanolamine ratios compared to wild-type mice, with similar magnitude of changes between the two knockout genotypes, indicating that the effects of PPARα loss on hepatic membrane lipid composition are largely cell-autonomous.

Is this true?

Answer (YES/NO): NO